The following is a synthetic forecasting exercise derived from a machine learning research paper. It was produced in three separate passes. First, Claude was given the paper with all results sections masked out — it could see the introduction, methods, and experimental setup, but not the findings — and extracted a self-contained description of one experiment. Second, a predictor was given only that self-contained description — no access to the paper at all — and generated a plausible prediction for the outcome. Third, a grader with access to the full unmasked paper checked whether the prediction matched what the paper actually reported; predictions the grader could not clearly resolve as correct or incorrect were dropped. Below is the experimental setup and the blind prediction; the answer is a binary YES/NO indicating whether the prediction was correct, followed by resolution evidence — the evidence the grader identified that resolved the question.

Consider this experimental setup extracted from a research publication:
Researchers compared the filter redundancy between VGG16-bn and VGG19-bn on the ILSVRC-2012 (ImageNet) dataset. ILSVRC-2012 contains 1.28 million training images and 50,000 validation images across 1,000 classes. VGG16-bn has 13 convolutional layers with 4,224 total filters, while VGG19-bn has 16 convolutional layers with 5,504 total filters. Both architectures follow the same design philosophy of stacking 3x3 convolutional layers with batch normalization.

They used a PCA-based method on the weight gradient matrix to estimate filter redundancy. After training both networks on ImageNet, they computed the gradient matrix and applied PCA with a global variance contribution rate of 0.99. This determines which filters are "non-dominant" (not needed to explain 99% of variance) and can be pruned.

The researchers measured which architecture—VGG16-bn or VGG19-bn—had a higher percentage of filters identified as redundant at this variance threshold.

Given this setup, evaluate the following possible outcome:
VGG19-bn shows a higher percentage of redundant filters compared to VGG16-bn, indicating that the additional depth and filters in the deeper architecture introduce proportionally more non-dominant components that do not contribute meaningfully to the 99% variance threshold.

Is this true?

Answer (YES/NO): YES